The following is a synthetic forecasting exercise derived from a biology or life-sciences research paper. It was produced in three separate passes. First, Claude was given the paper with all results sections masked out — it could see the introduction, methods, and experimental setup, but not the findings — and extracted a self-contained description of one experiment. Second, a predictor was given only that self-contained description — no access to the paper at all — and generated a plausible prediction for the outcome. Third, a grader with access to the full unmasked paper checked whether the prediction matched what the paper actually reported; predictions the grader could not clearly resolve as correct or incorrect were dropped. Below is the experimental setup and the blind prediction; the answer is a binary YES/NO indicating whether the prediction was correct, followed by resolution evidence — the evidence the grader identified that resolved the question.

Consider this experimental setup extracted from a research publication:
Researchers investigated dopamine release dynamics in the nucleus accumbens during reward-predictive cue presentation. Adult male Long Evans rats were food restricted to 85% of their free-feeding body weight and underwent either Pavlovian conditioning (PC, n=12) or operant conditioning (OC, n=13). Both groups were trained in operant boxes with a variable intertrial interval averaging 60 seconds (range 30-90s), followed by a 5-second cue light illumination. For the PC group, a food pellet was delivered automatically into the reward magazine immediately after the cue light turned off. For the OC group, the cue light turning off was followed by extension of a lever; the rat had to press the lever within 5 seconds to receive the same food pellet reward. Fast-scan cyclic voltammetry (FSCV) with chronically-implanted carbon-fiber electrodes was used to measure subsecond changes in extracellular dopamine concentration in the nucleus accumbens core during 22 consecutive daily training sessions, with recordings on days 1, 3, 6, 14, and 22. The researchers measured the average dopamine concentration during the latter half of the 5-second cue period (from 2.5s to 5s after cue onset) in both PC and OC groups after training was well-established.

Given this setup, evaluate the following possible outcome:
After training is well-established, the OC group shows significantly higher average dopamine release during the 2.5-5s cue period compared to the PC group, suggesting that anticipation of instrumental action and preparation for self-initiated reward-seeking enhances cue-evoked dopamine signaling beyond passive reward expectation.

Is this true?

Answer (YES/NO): YES